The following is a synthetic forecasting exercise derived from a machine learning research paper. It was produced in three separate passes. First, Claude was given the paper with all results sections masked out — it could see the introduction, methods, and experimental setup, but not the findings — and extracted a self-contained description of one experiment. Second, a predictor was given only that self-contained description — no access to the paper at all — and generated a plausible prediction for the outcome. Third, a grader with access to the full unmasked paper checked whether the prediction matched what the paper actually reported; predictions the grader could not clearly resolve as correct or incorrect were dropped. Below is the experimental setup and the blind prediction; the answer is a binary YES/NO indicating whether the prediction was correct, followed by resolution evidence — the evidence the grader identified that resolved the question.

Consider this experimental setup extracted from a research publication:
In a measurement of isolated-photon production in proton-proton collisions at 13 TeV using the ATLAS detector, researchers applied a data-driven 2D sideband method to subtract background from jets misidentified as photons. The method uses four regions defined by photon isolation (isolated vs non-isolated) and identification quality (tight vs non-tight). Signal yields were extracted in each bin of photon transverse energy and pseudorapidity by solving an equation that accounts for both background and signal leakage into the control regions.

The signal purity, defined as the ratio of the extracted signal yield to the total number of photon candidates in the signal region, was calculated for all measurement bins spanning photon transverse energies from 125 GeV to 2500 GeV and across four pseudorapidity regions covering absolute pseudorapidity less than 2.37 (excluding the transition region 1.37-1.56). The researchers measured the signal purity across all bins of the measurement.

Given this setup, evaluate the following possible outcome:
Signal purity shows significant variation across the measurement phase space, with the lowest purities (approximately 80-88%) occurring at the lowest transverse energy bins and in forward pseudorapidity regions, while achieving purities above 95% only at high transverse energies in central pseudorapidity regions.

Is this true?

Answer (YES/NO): NO